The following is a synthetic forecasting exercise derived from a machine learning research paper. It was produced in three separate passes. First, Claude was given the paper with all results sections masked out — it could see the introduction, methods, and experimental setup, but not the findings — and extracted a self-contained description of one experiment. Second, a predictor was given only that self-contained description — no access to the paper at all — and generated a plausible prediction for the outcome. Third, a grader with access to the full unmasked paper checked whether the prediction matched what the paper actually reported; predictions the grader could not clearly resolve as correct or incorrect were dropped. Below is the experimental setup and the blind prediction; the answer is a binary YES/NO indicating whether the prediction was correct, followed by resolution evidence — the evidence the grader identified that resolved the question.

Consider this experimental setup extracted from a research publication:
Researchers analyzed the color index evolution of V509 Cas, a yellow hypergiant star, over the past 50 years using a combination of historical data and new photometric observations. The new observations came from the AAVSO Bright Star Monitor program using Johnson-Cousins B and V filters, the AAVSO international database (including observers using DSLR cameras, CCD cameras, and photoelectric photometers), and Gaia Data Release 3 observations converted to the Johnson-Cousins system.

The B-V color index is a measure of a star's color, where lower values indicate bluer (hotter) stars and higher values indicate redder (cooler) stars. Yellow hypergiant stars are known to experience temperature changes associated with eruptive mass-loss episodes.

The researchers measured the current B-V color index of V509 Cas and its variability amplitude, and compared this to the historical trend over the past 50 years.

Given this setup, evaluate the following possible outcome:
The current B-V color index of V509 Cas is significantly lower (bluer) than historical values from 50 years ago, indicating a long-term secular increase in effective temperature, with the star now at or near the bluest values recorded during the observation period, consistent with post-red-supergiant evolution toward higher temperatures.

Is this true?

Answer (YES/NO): YES